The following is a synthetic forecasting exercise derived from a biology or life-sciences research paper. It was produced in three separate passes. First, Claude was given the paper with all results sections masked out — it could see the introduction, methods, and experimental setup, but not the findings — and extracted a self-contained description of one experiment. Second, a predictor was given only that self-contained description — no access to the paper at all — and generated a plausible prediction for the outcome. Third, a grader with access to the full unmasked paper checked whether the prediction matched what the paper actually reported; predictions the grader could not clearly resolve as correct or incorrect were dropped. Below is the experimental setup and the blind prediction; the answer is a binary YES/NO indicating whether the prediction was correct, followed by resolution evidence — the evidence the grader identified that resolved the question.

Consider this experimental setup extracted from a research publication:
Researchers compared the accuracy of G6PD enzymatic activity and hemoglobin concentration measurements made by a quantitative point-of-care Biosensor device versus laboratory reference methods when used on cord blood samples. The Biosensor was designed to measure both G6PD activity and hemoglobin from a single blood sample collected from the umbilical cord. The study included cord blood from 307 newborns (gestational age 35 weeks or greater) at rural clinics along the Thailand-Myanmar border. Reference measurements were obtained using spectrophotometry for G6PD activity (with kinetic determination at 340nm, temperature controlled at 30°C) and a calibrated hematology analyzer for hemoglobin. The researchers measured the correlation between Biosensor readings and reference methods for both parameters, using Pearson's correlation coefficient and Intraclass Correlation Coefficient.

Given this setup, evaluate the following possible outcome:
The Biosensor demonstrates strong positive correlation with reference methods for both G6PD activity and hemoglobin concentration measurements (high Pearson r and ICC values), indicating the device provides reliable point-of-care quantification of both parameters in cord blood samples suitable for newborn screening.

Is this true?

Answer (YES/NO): NO